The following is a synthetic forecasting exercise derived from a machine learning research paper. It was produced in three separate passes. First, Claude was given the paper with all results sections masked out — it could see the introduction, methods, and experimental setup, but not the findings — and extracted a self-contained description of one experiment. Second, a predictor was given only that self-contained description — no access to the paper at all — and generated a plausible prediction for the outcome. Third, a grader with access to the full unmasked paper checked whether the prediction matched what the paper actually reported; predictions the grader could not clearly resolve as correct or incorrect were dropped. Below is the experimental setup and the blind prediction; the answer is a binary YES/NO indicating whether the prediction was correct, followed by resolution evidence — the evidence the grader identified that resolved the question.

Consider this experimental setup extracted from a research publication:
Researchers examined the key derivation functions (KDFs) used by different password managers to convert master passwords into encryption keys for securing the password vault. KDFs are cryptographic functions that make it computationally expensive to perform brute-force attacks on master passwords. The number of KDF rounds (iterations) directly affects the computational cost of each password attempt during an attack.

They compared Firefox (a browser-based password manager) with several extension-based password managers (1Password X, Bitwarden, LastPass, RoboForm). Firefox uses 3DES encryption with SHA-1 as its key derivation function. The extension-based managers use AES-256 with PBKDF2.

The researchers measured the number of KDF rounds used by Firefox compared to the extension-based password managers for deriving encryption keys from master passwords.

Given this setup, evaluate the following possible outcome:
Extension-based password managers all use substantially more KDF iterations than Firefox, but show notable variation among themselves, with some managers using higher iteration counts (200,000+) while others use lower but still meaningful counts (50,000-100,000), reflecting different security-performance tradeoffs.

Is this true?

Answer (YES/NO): NO